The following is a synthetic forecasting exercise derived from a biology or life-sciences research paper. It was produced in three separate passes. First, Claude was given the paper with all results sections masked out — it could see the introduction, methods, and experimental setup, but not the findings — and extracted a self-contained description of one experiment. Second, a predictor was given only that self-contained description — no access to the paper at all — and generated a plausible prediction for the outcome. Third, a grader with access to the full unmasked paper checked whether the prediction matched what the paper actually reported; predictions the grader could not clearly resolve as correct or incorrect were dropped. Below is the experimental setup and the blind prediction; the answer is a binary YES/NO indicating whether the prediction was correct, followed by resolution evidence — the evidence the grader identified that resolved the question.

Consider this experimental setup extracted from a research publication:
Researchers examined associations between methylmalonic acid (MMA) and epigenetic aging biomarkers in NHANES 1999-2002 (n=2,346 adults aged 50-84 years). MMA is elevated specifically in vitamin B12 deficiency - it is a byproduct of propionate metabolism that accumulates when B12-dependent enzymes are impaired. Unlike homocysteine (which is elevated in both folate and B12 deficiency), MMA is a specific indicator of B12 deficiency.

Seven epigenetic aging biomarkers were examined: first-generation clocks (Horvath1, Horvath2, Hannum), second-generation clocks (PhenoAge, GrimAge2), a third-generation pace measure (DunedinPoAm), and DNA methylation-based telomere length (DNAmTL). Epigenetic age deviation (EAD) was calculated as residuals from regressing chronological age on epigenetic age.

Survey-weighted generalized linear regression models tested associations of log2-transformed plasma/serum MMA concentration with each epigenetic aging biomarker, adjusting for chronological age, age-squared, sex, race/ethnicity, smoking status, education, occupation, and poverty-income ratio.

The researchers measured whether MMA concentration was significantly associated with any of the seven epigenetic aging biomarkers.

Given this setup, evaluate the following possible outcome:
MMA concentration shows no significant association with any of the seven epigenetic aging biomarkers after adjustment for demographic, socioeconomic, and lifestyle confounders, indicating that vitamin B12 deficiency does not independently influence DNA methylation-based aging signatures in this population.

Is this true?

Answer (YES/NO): YES